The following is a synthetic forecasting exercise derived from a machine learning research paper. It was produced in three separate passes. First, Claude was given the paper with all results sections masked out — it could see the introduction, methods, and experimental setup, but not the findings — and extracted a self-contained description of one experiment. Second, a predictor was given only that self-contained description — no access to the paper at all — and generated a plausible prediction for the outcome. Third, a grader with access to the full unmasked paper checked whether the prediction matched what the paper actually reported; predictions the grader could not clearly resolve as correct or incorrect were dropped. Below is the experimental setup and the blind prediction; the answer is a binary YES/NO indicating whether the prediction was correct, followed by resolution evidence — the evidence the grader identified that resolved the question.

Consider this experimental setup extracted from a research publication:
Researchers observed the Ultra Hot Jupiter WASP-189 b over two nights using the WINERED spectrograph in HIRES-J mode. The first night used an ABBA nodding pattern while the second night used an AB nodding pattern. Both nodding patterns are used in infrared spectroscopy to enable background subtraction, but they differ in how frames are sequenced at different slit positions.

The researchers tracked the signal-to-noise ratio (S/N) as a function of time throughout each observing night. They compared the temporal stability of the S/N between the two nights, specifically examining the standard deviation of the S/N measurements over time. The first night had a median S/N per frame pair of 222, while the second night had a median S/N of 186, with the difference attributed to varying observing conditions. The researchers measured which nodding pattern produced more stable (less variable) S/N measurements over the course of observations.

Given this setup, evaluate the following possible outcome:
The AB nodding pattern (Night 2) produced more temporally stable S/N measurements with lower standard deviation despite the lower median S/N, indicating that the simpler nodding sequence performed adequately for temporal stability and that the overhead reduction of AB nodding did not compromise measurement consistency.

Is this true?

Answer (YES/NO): YES